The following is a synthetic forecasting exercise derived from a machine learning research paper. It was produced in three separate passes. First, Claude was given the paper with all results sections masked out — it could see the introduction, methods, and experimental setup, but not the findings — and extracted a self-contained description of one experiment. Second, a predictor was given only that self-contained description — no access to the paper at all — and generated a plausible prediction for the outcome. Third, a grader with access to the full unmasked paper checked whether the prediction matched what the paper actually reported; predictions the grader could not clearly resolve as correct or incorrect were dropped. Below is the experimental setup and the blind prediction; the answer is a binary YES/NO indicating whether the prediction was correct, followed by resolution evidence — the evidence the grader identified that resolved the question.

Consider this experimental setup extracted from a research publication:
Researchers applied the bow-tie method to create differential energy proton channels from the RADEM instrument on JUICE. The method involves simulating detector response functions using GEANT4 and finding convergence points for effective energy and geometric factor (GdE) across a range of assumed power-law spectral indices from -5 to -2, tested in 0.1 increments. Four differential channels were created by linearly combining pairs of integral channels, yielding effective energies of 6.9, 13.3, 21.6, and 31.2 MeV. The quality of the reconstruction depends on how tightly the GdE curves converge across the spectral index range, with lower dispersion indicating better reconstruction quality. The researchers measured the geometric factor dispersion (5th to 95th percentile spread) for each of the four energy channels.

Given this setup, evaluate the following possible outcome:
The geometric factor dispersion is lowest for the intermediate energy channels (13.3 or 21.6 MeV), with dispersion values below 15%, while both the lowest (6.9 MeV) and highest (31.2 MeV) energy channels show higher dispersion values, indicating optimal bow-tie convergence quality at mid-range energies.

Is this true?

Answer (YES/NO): NO